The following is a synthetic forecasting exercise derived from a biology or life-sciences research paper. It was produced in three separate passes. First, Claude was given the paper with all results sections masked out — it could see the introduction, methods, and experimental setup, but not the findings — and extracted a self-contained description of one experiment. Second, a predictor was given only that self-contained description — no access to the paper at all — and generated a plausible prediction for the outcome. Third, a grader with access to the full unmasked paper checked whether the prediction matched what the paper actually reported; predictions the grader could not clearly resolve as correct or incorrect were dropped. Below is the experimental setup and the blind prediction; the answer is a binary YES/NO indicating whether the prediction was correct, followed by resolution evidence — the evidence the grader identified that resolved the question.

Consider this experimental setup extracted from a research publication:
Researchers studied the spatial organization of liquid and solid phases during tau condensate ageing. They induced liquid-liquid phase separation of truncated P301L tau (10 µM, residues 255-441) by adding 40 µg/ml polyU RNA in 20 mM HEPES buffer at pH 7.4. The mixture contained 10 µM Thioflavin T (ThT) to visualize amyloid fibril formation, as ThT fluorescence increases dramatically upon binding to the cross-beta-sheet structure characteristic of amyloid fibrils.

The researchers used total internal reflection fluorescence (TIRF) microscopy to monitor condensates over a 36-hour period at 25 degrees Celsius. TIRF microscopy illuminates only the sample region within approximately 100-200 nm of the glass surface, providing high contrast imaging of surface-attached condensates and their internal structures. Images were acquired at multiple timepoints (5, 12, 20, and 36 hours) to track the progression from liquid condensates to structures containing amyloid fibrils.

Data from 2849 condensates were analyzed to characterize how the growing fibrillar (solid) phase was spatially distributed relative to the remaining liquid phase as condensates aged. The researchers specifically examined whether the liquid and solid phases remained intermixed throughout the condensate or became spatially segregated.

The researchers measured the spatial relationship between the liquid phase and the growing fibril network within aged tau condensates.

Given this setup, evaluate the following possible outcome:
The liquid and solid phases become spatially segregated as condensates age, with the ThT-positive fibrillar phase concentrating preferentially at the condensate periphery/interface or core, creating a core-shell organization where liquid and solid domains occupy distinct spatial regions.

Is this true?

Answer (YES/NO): NO